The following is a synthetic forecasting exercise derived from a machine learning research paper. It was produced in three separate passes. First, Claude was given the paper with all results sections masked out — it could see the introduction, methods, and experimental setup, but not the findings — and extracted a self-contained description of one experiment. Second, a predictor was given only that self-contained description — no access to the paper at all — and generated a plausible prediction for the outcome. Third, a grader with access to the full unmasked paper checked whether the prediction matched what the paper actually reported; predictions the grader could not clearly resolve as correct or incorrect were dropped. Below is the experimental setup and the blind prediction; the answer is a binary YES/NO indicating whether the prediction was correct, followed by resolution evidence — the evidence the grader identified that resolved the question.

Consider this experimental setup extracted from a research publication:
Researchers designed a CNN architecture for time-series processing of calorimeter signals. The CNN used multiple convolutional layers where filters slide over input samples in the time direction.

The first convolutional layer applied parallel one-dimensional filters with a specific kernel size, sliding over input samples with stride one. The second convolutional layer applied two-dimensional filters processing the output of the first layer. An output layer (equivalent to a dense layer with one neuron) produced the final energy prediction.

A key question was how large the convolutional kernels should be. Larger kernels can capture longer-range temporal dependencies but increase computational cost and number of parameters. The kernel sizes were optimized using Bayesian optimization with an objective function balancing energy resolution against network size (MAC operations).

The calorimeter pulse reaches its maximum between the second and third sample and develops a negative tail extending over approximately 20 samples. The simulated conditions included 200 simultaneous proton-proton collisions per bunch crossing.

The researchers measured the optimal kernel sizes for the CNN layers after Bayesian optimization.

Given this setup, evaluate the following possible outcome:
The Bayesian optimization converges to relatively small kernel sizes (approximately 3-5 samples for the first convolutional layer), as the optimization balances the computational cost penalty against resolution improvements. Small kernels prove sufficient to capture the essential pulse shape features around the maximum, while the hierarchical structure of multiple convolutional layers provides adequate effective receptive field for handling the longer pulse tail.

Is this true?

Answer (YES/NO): NO